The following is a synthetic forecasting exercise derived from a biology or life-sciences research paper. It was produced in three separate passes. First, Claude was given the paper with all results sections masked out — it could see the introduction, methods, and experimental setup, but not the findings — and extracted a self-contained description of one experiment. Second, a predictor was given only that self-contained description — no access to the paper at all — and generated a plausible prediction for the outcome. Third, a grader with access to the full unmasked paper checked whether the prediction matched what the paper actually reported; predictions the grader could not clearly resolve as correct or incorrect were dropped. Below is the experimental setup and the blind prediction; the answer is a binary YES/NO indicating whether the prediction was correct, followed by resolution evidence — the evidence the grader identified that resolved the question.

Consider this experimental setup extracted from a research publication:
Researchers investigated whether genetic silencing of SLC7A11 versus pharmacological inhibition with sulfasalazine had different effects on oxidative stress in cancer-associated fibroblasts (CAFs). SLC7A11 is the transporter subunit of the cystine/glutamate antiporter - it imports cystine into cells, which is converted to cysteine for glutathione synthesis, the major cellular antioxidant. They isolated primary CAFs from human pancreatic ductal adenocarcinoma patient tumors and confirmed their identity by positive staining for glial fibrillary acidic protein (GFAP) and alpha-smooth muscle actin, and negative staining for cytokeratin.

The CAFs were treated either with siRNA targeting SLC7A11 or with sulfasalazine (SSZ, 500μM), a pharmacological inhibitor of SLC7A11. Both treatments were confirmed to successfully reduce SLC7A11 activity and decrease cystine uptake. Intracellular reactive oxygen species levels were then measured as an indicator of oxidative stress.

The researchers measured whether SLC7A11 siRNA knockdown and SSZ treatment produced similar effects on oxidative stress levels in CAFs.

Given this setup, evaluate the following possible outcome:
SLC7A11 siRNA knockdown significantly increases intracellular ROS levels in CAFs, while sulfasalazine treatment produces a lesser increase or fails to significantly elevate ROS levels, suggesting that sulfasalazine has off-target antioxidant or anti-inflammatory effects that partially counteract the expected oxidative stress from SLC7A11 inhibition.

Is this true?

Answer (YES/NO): NO